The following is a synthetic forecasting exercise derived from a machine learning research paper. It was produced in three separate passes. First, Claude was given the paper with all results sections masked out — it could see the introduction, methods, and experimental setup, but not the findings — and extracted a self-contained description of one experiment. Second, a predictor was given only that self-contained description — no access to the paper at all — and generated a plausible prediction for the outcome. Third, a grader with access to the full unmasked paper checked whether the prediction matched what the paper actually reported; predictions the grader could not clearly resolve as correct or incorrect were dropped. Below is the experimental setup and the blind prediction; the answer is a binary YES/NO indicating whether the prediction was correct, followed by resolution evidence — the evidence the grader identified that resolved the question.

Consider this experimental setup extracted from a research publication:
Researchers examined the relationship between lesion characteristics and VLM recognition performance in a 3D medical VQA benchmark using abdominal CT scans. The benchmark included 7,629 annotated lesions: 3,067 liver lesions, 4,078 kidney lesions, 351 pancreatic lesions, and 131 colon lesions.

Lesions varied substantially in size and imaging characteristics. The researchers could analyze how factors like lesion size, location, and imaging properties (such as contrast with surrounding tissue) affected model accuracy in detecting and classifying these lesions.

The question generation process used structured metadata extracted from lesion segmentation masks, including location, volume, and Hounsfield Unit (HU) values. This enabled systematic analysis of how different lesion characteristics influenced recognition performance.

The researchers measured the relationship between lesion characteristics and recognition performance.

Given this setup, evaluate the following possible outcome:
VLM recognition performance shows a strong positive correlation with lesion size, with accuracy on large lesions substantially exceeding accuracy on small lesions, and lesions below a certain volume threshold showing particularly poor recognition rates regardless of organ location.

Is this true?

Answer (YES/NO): NO